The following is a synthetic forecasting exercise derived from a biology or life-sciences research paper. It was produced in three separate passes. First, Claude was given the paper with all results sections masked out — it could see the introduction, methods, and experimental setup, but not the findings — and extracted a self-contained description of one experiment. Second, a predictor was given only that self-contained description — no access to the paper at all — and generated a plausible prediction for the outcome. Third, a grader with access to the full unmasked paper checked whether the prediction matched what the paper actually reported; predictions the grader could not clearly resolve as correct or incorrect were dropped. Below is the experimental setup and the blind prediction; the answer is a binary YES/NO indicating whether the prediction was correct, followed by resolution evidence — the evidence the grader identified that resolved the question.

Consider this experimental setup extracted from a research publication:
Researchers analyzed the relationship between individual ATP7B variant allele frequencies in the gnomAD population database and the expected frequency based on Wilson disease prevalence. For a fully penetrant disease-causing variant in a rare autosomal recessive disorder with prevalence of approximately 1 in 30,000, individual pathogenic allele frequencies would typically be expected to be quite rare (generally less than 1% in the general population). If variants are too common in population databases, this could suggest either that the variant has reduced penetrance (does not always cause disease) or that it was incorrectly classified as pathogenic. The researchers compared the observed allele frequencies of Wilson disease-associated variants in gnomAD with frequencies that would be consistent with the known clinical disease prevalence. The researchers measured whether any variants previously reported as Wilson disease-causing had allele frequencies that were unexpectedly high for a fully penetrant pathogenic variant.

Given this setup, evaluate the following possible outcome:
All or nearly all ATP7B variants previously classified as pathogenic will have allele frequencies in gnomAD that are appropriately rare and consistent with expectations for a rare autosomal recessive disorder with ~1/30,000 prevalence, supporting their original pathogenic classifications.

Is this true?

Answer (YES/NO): NO